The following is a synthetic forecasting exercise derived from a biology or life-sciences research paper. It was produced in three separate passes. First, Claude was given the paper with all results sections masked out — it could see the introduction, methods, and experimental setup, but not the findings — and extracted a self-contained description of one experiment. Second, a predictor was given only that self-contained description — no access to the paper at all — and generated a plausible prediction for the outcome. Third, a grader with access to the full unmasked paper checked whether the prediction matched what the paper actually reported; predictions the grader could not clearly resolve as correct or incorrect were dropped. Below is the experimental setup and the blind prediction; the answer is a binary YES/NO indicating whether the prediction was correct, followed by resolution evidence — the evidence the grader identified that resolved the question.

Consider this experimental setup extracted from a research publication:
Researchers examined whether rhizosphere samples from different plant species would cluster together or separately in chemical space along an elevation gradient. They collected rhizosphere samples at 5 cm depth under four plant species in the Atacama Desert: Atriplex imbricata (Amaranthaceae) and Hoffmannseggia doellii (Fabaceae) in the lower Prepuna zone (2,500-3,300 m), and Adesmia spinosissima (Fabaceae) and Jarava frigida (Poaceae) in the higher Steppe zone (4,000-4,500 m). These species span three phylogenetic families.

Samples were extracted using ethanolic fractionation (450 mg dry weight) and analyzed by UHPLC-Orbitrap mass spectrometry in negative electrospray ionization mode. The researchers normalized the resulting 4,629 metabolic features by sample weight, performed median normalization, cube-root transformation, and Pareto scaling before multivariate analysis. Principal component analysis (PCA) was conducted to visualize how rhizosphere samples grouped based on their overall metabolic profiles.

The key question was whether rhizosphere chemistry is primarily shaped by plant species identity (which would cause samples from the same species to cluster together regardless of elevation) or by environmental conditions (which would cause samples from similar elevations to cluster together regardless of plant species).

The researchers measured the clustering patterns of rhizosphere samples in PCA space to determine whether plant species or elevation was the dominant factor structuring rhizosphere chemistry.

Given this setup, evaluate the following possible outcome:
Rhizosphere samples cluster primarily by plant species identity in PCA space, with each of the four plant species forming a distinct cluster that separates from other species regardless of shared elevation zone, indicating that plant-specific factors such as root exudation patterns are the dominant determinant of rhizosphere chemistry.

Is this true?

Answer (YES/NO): NO